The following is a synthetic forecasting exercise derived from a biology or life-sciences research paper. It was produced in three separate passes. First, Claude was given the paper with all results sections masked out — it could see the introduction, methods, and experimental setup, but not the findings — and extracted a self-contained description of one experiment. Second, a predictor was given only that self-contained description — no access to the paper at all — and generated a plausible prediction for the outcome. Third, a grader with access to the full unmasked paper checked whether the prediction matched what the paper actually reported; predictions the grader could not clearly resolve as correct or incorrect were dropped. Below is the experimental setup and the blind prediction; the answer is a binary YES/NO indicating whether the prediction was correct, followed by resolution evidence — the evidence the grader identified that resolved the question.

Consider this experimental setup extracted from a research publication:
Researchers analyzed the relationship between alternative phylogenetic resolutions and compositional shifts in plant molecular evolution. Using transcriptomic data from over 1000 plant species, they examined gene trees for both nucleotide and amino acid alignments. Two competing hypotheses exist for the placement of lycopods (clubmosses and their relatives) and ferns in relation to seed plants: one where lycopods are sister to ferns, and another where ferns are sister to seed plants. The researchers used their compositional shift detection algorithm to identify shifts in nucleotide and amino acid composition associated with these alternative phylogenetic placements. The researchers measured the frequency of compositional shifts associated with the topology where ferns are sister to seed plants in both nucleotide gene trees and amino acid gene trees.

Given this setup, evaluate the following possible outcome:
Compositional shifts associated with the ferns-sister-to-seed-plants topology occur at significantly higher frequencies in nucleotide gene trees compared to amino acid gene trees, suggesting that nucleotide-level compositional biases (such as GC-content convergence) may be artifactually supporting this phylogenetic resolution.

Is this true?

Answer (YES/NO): YES